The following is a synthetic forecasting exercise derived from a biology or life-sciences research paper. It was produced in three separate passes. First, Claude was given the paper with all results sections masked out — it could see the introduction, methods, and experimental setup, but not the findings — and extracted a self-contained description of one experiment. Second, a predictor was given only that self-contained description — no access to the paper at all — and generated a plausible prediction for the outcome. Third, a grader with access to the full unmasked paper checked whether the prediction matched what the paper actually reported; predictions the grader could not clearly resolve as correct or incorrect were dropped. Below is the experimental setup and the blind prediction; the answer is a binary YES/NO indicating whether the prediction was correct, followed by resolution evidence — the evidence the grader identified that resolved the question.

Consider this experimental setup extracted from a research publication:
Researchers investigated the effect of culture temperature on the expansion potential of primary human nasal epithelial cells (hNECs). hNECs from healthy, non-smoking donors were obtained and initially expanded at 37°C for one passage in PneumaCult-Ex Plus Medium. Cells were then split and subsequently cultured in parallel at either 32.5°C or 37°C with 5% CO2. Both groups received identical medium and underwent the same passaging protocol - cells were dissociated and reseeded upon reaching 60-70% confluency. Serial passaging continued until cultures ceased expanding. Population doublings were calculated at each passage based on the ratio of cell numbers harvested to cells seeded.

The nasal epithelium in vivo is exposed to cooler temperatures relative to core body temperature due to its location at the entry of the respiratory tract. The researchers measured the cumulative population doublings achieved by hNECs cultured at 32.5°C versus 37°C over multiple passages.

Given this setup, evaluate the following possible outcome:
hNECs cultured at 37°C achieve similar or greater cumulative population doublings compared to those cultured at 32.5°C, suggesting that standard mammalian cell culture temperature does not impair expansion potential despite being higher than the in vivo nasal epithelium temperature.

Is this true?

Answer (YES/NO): YES